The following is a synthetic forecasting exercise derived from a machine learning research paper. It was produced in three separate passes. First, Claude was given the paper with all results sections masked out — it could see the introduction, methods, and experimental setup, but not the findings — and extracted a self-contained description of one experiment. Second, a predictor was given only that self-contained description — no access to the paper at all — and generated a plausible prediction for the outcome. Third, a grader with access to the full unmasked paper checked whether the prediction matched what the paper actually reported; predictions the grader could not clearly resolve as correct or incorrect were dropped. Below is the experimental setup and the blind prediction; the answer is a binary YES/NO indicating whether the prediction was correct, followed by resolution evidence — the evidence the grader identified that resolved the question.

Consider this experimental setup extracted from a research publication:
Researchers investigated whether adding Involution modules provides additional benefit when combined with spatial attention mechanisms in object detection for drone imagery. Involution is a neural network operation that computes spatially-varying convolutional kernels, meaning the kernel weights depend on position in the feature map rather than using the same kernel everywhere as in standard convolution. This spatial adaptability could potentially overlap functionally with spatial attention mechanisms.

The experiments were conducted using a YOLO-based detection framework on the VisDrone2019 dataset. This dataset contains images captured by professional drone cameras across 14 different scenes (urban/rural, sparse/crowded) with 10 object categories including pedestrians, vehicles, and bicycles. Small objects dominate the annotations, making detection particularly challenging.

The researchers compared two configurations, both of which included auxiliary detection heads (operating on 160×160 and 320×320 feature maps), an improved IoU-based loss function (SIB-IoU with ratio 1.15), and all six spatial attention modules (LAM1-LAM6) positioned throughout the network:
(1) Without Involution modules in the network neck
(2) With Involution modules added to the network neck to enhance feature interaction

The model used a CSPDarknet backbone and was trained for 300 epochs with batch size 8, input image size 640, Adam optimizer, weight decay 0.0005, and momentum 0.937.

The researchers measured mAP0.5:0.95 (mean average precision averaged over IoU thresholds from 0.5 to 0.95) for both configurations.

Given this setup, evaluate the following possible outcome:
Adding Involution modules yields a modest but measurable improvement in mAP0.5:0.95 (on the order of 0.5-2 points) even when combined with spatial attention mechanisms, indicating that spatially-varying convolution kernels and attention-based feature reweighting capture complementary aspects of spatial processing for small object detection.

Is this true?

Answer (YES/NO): NO